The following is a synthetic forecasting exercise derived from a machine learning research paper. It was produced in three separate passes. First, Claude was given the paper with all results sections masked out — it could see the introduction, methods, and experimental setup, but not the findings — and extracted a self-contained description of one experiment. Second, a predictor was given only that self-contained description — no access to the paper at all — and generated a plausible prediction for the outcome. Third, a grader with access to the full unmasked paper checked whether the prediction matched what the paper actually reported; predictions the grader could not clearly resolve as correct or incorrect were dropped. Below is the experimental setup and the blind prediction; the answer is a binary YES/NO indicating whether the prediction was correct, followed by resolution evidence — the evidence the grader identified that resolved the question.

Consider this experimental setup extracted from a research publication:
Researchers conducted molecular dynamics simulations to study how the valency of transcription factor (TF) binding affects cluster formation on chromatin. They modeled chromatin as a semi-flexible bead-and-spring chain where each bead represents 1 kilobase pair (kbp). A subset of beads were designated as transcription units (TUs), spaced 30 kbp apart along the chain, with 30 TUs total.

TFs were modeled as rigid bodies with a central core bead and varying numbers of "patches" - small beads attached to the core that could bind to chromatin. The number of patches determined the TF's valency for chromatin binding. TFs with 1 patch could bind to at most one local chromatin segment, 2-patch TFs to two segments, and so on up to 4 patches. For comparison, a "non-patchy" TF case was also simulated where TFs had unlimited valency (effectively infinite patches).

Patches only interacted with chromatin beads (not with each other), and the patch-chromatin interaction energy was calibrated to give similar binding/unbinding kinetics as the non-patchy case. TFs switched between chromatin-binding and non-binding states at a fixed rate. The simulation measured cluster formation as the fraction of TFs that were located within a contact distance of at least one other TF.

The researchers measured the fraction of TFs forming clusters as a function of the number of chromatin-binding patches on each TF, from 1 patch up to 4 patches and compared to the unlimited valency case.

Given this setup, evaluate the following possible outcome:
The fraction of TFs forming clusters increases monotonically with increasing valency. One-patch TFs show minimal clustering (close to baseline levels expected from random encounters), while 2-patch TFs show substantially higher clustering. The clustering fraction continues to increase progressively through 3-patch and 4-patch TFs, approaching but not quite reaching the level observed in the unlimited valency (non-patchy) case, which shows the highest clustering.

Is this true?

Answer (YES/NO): NO